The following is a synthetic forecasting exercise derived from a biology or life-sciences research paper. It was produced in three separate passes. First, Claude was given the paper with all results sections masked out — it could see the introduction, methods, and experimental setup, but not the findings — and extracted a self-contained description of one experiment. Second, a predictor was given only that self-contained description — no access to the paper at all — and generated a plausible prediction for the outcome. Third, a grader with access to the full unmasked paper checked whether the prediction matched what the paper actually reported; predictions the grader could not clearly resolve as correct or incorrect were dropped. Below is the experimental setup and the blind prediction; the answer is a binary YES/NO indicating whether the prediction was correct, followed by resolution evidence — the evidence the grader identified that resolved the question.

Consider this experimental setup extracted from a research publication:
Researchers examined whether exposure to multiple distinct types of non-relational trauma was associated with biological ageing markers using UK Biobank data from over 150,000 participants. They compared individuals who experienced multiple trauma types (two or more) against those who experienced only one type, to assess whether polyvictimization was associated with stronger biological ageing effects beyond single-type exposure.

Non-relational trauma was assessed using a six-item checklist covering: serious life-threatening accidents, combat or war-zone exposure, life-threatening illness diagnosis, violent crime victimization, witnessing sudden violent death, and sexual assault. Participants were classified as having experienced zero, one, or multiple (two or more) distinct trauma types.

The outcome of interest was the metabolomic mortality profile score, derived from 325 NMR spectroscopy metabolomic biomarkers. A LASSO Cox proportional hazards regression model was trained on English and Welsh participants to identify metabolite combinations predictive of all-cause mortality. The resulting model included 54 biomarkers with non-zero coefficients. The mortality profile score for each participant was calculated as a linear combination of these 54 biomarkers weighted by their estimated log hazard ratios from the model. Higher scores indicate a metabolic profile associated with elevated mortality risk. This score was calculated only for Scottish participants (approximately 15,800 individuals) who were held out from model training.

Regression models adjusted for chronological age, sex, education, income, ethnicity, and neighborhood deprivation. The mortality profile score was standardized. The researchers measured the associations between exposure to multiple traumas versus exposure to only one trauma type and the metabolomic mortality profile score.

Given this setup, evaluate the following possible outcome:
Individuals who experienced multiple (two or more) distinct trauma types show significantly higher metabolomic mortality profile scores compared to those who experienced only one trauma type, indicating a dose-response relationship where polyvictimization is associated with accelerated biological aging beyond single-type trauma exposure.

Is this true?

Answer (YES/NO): NO